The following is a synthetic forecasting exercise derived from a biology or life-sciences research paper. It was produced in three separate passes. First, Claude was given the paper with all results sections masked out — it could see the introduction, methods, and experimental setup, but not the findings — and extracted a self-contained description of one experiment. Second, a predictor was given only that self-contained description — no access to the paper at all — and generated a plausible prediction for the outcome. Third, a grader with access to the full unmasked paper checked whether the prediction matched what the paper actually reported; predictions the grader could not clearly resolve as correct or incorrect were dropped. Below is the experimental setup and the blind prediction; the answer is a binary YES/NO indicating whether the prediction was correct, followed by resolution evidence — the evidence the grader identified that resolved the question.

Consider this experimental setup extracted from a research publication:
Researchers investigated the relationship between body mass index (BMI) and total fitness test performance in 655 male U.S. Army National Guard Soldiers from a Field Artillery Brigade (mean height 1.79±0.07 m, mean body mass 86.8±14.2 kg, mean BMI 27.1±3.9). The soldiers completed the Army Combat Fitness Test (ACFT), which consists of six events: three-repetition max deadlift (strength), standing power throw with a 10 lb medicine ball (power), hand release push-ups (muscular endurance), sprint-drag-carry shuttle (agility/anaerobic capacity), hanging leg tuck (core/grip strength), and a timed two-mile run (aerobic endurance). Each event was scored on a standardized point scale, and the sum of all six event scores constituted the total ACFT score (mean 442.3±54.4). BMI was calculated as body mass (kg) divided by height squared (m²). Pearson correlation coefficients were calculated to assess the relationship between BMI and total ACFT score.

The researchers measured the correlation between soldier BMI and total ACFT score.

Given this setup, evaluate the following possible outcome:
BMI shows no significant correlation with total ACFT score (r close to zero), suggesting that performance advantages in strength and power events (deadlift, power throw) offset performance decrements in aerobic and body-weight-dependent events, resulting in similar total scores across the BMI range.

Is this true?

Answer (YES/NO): YES